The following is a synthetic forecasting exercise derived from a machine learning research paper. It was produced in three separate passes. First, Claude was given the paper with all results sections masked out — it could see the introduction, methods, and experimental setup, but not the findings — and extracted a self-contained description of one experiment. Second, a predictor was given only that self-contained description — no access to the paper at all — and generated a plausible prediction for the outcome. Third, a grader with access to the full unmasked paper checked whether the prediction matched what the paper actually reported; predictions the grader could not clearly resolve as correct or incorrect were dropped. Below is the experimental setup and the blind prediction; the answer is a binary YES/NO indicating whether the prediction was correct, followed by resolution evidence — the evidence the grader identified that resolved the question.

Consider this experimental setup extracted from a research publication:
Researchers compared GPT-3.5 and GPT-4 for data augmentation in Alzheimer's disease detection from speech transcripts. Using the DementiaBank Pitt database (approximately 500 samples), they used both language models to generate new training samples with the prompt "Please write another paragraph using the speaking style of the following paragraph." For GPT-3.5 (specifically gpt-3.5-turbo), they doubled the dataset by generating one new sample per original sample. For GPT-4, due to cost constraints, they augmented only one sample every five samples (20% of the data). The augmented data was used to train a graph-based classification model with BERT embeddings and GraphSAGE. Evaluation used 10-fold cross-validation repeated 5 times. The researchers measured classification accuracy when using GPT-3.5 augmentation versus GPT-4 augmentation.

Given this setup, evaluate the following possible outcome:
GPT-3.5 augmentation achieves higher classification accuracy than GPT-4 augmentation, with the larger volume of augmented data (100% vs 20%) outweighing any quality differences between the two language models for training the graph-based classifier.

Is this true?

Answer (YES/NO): NO